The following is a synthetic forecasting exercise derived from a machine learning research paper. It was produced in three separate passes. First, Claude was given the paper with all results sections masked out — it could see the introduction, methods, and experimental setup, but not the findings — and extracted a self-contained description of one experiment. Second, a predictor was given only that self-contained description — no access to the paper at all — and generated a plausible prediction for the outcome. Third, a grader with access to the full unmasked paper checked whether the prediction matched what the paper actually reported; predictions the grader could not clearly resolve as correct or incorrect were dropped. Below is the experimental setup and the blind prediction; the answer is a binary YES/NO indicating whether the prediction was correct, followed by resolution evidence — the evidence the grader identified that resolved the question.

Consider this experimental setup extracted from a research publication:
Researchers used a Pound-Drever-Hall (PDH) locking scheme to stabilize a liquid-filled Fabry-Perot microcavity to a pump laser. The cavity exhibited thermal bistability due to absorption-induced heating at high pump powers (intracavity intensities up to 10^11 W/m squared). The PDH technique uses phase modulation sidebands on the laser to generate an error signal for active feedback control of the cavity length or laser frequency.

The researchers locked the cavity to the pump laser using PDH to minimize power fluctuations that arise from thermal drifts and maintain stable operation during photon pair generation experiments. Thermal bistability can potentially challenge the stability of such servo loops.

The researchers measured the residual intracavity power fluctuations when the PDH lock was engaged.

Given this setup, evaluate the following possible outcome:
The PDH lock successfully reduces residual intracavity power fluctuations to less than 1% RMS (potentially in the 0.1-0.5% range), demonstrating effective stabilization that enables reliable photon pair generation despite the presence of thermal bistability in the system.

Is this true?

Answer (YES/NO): NO